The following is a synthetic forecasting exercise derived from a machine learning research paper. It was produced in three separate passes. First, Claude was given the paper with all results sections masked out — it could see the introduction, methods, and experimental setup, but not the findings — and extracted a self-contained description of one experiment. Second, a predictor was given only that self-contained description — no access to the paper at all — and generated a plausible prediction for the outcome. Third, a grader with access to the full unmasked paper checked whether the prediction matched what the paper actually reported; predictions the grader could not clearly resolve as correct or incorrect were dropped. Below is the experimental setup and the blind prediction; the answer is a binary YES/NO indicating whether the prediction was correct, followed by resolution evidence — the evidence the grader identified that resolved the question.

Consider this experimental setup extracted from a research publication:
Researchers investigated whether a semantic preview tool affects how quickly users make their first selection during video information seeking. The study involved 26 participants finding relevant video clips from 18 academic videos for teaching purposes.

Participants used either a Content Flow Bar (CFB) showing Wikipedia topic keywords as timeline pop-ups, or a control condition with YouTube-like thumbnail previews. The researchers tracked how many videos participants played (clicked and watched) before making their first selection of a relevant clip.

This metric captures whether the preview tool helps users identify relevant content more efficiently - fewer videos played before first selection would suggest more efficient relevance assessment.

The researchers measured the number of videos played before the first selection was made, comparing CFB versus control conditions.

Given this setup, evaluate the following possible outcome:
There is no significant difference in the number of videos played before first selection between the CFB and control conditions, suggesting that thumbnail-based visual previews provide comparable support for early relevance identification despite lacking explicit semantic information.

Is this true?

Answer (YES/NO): NO